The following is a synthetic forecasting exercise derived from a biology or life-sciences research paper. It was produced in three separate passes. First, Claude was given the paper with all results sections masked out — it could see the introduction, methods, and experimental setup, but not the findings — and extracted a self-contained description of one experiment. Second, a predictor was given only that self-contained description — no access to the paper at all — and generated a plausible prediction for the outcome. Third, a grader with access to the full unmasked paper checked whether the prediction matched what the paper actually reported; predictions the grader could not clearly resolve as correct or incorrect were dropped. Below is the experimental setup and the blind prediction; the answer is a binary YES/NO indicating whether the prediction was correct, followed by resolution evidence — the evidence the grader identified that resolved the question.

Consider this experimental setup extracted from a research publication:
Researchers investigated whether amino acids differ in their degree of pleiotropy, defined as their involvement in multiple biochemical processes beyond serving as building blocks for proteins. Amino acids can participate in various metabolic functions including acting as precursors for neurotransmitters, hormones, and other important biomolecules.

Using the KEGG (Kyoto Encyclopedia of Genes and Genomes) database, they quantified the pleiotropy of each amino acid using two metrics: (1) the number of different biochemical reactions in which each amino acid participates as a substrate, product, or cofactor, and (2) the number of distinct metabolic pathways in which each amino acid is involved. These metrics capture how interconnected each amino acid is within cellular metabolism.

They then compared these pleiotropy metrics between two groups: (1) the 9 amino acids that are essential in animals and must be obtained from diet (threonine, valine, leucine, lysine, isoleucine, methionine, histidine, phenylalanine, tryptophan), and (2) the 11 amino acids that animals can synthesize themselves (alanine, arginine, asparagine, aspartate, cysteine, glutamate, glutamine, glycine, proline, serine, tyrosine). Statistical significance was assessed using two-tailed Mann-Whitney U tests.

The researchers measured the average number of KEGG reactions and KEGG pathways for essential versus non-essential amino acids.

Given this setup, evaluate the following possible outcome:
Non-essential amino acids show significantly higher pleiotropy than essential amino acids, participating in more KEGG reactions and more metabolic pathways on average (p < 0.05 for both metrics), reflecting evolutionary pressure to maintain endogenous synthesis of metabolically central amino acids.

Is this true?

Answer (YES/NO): NO